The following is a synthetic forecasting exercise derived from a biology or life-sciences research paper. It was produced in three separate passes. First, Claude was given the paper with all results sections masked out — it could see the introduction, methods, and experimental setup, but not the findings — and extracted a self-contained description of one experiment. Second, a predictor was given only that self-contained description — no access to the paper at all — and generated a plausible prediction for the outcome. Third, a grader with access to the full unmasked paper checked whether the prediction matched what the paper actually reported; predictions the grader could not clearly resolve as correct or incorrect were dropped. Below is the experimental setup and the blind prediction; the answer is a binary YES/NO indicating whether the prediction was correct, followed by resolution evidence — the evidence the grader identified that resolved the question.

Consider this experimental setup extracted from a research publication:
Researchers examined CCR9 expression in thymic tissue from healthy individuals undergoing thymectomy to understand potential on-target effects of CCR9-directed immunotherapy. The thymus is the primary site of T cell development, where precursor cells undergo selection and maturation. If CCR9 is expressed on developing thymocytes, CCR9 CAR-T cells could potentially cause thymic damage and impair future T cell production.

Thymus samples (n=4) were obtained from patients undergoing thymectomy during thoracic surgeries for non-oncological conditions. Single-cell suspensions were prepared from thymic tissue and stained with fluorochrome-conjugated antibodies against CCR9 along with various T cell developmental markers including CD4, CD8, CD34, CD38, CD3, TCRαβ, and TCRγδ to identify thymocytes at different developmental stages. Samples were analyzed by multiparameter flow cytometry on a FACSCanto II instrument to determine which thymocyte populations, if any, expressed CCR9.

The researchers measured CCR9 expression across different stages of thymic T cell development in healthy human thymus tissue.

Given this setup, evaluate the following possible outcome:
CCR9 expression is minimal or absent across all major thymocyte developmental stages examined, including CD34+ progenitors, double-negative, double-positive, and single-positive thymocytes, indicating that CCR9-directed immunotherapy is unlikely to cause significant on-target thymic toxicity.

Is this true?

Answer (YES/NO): NO